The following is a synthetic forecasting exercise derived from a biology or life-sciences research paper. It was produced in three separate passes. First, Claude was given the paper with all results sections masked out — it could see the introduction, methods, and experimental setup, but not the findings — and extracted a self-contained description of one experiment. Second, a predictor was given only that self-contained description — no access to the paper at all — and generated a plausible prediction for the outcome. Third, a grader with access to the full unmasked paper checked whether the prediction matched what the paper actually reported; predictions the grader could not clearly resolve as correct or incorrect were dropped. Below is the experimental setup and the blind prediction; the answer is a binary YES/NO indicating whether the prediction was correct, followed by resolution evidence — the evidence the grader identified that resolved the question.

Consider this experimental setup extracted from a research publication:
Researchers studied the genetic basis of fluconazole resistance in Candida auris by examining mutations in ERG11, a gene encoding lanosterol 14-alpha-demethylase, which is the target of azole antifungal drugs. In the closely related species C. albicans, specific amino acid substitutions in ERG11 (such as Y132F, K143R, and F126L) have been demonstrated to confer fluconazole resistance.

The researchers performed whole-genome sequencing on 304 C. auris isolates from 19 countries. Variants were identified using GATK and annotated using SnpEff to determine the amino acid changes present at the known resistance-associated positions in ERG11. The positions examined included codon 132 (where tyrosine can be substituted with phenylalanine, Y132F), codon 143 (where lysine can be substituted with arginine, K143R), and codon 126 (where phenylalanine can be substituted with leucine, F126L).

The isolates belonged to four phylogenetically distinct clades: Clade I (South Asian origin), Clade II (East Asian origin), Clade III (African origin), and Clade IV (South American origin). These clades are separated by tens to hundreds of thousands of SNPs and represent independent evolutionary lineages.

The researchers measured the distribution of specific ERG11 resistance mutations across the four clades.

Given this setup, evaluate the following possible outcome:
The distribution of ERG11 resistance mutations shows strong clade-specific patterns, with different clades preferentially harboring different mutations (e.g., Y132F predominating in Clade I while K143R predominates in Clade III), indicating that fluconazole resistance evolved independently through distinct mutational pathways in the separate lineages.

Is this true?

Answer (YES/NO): NO